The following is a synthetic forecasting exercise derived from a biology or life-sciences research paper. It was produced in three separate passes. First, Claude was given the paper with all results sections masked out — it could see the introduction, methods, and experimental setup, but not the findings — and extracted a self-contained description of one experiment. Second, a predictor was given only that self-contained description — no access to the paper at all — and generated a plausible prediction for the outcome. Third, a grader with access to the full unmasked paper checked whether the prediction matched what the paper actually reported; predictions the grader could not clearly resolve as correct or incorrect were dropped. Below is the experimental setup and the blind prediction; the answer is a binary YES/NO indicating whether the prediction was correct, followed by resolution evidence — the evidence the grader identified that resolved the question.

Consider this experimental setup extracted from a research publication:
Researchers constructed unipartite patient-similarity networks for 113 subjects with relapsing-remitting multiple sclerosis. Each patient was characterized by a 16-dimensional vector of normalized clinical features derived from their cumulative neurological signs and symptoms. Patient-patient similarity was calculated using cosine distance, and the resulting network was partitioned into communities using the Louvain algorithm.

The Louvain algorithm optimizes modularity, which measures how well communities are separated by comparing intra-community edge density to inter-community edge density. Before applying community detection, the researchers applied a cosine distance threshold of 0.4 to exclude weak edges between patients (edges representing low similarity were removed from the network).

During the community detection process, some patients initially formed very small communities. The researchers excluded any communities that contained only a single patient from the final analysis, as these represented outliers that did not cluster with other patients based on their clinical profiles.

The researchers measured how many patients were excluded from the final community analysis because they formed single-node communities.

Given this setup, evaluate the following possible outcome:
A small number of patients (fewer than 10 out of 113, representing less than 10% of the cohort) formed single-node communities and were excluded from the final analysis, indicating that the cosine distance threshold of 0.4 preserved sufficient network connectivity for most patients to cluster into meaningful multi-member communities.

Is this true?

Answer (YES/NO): YES